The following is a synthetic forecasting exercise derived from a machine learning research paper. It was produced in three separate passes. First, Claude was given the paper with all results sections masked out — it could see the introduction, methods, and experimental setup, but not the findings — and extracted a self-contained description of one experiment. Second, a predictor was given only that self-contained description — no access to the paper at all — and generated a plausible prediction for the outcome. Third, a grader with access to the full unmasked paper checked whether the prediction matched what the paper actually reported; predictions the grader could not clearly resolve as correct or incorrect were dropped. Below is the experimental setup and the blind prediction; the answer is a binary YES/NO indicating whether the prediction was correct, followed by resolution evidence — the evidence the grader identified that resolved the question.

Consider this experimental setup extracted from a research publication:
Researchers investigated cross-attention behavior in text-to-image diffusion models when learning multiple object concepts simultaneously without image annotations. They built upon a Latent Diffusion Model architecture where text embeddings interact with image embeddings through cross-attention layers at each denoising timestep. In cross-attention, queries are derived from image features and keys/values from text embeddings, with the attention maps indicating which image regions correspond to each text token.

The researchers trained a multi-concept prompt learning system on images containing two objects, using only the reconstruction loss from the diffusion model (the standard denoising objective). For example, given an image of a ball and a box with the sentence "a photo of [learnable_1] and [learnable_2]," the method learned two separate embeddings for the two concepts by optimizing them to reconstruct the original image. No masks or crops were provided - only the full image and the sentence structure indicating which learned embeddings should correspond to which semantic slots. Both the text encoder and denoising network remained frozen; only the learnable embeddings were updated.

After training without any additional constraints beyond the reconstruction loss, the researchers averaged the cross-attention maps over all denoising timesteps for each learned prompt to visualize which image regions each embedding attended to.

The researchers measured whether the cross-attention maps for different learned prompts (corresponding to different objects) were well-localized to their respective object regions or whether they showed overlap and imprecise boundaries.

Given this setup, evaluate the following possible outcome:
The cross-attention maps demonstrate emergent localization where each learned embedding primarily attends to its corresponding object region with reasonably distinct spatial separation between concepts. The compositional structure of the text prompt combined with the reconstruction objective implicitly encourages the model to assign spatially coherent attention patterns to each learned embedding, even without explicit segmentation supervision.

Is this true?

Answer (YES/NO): NO